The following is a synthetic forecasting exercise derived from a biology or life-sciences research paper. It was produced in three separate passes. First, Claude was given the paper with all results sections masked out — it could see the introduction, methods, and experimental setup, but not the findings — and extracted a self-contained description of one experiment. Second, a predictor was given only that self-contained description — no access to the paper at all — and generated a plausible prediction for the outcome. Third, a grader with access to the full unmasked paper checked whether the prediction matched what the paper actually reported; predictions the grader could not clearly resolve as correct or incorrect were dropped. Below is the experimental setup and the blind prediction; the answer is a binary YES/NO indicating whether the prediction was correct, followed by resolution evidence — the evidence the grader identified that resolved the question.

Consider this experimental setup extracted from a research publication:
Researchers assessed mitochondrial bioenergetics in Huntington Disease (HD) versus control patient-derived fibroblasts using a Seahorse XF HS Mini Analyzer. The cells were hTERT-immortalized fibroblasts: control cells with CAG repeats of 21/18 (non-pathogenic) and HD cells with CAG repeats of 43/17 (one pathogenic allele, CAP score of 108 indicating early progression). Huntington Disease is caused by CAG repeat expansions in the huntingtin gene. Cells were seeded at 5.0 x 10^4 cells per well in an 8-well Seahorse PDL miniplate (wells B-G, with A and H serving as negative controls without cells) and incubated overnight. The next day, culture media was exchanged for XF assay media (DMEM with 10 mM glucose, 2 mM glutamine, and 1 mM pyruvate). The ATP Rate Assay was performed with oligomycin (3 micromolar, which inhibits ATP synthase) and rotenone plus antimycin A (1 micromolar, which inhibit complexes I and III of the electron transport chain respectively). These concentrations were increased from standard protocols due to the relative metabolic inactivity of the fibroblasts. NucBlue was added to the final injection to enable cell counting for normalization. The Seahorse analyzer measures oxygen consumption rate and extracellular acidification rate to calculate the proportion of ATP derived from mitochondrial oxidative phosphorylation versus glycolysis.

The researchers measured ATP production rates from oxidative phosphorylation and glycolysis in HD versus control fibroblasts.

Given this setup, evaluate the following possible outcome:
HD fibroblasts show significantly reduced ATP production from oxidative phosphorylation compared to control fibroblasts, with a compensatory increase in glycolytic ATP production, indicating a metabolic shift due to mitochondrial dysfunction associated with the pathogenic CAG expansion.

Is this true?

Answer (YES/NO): NO